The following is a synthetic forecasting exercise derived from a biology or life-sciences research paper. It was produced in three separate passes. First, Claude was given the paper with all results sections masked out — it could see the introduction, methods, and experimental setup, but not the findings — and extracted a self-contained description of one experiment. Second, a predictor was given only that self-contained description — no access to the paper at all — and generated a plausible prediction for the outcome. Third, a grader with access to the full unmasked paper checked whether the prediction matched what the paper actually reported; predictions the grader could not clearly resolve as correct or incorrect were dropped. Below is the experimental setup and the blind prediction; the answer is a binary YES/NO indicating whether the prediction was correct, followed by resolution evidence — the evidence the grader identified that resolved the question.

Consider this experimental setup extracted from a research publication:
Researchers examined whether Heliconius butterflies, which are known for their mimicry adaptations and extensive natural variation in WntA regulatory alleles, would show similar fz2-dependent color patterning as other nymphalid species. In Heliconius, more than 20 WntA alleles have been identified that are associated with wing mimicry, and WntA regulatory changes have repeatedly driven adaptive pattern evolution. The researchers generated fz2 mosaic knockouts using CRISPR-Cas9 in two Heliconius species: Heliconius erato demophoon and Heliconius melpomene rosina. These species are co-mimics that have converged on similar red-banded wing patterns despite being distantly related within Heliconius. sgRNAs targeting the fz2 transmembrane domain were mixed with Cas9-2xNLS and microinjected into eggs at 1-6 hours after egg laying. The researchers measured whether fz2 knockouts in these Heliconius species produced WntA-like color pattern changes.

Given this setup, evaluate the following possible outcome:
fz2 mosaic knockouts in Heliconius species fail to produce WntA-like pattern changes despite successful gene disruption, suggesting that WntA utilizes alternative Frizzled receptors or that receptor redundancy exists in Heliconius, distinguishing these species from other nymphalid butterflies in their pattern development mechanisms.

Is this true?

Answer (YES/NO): NO